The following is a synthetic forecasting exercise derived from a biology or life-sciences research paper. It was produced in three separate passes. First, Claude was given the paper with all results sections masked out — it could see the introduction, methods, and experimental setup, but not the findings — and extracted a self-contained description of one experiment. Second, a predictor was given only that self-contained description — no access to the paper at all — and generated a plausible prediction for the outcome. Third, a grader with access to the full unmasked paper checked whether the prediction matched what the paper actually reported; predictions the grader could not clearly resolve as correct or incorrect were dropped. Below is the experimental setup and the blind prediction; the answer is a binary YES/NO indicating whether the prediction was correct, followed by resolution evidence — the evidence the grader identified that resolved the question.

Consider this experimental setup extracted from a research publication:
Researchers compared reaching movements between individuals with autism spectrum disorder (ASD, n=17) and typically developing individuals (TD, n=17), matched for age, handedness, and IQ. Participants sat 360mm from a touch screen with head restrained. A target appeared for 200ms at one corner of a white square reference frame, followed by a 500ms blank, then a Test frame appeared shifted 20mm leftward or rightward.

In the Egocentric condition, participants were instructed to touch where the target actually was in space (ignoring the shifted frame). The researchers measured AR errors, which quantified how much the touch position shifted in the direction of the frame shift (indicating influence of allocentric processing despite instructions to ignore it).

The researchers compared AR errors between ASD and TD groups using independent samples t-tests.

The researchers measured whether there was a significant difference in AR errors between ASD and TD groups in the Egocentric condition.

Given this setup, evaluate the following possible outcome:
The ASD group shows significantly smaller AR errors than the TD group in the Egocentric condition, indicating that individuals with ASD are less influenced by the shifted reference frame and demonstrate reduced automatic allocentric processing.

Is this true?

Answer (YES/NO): NO